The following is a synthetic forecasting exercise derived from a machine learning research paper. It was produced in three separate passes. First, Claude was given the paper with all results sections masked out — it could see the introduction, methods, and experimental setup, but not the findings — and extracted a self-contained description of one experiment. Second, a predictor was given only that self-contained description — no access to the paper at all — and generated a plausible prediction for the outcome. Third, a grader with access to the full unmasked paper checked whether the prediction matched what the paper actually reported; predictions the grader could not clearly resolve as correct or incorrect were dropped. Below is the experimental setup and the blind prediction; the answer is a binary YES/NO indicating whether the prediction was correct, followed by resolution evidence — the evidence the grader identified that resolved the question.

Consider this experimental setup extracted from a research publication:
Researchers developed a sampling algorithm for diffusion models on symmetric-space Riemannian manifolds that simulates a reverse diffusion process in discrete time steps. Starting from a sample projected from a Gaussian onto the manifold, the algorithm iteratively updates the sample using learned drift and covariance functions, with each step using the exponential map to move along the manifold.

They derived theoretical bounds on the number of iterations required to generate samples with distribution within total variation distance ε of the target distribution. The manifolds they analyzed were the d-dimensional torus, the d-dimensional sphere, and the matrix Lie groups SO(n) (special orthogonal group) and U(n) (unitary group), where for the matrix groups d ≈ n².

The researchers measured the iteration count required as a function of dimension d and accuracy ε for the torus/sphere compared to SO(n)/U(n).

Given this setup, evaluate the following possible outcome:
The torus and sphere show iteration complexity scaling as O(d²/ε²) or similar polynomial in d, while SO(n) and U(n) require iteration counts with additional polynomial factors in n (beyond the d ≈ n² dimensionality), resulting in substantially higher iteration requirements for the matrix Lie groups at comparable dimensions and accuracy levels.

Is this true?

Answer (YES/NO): NO